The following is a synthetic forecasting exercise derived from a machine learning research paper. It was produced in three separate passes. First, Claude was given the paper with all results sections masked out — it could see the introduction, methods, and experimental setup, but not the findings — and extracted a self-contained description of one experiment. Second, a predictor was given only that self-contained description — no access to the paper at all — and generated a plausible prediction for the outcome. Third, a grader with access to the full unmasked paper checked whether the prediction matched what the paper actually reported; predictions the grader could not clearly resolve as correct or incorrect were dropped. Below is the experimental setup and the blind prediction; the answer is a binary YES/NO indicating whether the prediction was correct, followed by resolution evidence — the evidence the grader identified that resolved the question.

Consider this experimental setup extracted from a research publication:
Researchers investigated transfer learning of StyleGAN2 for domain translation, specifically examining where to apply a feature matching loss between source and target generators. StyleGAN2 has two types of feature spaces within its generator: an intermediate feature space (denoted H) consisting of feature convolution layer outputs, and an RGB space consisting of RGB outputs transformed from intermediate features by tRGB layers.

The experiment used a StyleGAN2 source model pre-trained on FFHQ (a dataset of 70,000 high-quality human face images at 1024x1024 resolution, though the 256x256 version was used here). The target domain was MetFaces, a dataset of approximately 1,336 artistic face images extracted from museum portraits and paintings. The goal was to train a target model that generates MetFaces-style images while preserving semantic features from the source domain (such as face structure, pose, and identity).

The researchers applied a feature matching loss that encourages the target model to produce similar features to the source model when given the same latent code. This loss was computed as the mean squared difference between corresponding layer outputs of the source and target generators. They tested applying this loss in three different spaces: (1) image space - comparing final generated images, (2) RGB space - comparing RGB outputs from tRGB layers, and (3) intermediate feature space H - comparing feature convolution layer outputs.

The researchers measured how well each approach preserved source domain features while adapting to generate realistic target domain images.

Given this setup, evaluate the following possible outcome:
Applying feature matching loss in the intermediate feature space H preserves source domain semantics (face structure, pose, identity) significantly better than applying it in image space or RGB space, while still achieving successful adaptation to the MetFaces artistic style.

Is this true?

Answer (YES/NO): NO